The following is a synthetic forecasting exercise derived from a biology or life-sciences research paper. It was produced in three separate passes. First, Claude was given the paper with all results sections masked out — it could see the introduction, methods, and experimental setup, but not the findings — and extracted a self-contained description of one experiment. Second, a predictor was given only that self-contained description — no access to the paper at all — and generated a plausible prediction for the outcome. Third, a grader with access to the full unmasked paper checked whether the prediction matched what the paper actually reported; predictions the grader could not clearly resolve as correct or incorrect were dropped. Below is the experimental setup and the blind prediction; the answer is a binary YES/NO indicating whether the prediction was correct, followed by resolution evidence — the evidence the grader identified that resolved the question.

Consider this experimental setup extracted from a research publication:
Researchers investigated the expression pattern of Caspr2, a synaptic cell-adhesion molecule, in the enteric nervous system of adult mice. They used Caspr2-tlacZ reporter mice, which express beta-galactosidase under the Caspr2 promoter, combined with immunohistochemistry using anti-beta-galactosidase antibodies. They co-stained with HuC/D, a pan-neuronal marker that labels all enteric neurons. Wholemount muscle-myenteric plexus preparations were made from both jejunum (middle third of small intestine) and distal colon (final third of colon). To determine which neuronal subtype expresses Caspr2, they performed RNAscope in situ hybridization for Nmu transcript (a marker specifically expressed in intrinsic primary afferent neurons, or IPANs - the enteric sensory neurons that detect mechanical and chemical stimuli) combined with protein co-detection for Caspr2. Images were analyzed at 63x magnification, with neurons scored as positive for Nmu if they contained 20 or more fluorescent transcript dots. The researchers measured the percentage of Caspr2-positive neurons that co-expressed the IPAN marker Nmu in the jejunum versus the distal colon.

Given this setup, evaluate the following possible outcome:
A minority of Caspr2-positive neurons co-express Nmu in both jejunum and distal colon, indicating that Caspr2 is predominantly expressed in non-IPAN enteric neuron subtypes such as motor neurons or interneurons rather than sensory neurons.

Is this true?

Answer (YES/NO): NO